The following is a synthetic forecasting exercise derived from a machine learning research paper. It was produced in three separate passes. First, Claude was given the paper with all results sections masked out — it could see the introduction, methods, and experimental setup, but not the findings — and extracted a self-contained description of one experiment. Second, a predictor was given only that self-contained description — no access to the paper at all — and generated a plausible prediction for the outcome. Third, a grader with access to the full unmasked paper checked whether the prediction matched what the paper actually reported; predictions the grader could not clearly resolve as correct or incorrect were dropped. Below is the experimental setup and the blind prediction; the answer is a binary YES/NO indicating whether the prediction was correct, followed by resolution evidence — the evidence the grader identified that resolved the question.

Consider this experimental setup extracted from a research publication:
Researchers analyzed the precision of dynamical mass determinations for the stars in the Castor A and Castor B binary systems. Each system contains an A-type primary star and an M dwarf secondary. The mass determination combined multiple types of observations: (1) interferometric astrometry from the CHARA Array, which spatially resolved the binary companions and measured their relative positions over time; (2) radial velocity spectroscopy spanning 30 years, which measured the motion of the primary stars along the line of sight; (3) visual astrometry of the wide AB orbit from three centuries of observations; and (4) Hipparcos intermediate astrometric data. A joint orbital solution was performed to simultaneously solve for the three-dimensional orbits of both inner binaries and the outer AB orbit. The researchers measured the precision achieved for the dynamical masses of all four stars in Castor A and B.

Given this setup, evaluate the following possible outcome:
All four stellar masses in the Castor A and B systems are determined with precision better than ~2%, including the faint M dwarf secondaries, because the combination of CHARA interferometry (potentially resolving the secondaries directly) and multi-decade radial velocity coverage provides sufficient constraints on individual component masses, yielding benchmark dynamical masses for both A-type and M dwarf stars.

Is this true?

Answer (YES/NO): YES